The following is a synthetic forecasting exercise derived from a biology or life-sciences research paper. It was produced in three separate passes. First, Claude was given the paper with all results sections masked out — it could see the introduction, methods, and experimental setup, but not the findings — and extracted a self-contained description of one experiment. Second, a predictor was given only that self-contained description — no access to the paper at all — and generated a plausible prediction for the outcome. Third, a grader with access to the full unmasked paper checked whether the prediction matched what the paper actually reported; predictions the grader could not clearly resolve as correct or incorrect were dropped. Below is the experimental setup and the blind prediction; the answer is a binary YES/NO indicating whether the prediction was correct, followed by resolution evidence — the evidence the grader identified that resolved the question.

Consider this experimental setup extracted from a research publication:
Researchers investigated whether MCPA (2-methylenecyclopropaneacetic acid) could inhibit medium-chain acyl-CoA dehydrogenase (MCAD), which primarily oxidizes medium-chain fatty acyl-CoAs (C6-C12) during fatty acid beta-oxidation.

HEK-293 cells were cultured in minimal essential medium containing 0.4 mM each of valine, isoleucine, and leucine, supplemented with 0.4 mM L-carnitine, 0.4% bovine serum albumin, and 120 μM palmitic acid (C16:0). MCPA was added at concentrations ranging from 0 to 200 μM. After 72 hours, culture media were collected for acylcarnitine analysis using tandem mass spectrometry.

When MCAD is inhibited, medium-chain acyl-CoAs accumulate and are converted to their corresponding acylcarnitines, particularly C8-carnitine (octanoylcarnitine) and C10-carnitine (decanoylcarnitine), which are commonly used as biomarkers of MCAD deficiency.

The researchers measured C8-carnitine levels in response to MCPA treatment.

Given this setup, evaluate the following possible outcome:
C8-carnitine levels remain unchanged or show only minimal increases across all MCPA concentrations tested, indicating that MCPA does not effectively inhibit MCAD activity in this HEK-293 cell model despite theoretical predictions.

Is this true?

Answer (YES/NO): NO